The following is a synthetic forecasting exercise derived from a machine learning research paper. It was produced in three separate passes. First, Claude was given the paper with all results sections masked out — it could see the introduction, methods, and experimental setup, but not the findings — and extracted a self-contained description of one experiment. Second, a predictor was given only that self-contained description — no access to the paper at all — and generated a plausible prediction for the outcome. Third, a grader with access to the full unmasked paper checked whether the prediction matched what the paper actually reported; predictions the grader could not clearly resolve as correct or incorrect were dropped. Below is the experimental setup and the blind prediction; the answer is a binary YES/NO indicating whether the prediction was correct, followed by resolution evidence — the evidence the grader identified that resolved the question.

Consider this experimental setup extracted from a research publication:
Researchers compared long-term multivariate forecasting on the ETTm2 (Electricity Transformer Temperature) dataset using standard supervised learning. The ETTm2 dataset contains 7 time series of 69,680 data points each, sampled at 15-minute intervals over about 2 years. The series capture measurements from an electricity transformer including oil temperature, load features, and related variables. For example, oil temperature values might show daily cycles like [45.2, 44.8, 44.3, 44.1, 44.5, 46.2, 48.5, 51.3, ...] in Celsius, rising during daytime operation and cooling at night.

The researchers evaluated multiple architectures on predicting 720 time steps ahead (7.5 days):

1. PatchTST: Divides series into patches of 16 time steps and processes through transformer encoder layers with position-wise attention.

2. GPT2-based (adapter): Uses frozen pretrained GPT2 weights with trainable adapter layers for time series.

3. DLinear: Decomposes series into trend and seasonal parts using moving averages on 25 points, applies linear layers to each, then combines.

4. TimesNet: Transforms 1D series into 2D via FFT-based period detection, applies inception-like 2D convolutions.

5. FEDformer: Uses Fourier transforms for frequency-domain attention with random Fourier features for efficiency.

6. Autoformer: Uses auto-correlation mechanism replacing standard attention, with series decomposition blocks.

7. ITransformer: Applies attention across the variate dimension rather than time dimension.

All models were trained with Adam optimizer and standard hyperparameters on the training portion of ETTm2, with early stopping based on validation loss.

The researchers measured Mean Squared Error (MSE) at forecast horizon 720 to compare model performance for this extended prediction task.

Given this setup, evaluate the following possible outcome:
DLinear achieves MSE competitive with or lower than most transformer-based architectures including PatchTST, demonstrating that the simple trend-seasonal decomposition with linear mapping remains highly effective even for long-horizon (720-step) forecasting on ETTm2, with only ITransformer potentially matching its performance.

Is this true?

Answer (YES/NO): NO